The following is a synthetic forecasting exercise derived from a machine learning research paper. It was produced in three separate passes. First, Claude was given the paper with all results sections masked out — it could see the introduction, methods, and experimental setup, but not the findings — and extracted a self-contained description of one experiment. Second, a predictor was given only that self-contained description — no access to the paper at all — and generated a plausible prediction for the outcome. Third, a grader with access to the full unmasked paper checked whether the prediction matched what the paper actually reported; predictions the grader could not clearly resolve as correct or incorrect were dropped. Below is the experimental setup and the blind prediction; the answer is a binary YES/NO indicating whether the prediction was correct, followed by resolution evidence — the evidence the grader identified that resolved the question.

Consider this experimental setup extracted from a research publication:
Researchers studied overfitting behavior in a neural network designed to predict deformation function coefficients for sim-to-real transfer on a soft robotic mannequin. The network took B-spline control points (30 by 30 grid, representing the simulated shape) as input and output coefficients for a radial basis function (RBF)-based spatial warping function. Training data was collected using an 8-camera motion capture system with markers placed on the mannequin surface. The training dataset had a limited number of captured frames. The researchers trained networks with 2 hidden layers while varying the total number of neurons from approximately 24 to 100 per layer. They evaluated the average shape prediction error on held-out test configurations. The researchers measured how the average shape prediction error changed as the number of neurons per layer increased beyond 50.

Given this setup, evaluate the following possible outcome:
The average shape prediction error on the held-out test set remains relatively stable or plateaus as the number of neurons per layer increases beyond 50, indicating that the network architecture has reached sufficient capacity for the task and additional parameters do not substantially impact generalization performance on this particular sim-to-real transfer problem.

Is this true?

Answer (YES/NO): NO